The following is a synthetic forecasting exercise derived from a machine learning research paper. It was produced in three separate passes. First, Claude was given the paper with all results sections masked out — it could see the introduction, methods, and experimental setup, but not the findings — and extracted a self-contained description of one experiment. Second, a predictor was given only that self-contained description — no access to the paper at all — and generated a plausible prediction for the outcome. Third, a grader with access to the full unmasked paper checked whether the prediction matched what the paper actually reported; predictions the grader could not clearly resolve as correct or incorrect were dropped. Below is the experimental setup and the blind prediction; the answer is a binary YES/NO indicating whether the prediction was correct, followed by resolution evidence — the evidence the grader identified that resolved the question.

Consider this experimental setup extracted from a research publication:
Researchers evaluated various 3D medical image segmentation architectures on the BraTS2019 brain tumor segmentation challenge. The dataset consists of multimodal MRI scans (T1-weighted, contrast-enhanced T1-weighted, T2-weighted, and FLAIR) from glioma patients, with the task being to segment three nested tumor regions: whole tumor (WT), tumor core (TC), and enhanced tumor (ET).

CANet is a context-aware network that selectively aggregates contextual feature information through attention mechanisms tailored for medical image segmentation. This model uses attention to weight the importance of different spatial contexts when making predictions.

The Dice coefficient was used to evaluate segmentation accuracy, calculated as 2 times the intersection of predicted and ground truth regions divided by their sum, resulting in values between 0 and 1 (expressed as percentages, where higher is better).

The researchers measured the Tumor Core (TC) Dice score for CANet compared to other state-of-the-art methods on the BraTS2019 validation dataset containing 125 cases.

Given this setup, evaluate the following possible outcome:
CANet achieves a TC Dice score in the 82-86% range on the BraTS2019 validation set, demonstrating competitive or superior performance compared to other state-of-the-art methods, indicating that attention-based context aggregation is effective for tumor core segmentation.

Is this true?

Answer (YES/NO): YES